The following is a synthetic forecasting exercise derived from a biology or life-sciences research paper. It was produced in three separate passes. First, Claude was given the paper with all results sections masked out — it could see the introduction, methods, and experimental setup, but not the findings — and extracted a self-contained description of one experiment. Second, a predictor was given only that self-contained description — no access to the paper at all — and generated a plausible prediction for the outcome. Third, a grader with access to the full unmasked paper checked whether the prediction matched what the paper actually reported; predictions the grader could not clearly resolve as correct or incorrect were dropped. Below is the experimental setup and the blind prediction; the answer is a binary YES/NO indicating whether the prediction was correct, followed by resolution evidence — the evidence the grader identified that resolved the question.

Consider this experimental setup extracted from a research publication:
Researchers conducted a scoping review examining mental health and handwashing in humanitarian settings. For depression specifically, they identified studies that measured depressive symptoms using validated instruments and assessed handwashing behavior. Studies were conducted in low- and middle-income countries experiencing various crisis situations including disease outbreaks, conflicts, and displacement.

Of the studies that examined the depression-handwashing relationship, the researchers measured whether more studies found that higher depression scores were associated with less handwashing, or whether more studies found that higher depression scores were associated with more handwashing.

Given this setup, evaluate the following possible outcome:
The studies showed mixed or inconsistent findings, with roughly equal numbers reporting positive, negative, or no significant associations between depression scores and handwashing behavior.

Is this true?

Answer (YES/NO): NO